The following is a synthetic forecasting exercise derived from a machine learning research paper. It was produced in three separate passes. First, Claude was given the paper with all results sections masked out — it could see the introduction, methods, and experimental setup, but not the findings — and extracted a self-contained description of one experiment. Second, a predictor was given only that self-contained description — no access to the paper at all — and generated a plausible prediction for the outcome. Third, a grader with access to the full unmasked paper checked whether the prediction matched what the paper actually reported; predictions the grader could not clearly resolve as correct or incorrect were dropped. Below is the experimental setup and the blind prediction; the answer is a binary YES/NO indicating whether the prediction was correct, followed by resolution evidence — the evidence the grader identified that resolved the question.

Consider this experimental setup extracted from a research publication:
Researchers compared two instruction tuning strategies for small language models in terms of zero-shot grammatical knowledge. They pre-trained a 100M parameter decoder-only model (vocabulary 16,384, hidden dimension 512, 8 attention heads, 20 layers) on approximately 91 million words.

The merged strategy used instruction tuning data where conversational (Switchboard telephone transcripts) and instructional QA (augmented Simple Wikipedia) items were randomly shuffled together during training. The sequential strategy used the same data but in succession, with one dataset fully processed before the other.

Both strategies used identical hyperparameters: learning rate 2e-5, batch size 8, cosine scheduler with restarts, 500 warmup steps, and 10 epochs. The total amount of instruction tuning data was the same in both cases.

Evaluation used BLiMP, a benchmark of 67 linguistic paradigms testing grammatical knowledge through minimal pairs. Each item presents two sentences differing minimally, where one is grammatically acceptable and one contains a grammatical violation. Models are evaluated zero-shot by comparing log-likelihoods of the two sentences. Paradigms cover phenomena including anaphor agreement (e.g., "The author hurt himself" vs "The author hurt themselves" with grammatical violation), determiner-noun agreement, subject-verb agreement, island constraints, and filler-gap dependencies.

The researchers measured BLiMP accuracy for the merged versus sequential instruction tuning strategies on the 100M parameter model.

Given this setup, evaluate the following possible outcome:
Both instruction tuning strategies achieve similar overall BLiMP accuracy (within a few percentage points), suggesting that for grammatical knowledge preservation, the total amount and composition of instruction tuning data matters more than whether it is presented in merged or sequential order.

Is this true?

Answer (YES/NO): NO